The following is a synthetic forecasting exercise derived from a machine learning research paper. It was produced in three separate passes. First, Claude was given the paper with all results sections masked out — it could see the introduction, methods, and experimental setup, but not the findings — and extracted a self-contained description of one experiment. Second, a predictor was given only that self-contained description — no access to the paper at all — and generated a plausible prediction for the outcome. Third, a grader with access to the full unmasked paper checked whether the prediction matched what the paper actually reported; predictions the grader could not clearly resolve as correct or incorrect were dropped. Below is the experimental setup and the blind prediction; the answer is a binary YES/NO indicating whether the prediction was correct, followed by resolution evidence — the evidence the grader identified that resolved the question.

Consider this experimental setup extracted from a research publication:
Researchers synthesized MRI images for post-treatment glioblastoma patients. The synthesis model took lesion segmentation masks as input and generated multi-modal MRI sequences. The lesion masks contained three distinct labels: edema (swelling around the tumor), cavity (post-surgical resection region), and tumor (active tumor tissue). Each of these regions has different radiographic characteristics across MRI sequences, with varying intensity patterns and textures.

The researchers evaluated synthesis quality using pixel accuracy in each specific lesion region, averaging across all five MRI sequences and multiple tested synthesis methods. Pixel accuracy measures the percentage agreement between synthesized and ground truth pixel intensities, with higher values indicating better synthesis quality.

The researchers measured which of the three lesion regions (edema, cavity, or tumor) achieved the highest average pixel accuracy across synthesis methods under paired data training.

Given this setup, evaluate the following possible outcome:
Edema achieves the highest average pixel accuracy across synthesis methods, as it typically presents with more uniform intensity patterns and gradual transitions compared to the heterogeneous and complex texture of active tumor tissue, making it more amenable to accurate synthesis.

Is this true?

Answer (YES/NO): YES